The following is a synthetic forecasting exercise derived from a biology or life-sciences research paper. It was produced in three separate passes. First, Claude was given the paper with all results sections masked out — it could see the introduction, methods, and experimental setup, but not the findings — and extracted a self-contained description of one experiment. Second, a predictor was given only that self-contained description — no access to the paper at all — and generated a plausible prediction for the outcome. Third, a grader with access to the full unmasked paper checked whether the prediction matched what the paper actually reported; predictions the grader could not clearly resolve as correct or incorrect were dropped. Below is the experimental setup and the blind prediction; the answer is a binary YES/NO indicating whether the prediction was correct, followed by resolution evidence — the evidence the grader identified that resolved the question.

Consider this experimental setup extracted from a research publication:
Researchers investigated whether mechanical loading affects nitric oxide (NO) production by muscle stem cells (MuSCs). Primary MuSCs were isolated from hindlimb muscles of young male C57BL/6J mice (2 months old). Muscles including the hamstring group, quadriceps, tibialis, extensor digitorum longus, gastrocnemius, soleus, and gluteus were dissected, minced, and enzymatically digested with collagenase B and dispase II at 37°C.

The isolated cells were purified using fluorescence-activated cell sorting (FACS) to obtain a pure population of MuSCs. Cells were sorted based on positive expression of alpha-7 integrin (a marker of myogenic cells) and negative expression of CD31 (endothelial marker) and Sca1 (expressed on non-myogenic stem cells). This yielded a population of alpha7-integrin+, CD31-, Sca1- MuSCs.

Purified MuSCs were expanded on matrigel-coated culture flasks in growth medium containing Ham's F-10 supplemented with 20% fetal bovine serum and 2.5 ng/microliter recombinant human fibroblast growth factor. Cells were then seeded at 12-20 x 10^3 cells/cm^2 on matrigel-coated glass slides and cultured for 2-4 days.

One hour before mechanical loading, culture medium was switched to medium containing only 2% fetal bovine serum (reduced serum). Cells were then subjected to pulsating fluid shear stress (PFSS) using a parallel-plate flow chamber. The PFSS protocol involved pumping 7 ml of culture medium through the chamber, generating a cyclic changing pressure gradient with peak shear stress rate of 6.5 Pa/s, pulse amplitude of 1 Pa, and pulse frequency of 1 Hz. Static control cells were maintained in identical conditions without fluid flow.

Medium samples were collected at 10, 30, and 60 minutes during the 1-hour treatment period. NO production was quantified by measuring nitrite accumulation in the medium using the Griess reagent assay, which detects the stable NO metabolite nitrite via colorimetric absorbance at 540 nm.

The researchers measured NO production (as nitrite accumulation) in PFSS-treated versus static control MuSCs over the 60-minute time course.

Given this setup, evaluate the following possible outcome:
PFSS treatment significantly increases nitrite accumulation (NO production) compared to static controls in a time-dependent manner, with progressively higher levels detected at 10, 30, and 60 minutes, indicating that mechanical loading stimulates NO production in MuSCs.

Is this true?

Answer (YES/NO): NO